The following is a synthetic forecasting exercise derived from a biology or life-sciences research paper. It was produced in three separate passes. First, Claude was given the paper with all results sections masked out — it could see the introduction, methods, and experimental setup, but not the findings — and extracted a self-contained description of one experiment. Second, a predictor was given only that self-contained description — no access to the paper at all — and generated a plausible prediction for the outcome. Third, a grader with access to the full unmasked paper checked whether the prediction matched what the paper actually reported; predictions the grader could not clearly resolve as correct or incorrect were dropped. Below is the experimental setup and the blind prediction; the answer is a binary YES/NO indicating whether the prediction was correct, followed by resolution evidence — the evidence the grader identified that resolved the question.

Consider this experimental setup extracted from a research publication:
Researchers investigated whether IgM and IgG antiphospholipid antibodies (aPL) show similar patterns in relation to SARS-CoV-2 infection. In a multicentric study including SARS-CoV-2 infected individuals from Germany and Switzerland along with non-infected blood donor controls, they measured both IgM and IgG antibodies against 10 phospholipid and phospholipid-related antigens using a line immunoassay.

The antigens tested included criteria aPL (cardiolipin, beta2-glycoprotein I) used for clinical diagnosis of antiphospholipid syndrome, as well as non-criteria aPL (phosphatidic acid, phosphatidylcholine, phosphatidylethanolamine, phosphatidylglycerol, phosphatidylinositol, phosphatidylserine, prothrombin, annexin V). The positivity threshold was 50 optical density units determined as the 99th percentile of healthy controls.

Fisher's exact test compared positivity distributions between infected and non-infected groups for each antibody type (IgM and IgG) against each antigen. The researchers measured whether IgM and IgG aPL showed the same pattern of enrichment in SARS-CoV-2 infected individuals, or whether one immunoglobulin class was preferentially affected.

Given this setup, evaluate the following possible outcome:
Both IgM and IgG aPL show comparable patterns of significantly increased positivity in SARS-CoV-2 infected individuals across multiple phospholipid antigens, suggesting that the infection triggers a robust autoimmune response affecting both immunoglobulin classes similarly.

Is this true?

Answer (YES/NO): NO